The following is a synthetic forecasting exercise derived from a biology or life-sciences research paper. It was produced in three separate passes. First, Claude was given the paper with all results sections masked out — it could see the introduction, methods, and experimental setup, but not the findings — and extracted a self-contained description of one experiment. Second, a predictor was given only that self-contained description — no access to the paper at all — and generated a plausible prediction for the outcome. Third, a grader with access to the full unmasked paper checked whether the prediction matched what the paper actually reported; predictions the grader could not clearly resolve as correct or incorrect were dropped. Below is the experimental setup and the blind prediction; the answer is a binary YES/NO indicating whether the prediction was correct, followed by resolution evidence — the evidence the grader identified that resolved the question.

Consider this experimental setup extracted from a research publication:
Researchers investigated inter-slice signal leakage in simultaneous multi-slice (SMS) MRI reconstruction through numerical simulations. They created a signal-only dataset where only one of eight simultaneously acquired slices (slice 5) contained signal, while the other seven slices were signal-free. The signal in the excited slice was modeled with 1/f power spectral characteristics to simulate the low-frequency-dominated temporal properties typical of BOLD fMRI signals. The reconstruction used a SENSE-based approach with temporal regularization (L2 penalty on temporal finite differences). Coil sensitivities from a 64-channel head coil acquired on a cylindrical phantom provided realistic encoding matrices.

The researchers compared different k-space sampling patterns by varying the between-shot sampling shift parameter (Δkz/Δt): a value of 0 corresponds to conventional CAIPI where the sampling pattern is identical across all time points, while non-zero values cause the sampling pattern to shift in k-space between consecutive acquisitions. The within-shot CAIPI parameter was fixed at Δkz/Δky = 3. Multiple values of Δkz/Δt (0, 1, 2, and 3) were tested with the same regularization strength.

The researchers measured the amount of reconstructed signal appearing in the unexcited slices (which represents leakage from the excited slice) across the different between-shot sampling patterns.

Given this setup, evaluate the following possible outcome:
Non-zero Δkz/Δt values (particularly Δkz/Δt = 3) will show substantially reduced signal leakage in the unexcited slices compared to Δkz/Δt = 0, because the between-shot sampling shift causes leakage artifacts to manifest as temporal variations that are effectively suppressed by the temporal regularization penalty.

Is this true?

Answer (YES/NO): NO